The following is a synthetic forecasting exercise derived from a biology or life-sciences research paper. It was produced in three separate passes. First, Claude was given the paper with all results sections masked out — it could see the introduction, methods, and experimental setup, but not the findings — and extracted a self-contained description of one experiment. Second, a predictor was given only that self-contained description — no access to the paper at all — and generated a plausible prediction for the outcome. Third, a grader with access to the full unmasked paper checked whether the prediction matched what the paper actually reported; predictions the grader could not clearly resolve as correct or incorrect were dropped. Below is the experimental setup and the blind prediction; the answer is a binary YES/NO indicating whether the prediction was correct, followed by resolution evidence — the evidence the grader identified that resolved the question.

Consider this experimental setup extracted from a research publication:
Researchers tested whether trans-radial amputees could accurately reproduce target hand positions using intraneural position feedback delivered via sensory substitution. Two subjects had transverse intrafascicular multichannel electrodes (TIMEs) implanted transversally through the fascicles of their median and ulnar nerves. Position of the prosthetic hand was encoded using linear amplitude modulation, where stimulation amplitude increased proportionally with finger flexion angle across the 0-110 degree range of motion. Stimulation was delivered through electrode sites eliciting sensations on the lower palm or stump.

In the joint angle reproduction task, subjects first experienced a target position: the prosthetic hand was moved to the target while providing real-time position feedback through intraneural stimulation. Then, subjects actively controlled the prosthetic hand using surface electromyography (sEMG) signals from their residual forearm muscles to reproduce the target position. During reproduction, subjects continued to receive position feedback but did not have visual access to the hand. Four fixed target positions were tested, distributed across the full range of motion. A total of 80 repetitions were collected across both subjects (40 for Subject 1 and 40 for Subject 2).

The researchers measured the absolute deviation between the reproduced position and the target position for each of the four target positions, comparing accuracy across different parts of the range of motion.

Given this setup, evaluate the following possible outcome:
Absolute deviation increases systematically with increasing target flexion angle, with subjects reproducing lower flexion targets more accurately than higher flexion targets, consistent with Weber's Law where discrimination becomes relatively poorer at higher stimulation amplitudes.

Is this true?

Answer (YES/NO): NO